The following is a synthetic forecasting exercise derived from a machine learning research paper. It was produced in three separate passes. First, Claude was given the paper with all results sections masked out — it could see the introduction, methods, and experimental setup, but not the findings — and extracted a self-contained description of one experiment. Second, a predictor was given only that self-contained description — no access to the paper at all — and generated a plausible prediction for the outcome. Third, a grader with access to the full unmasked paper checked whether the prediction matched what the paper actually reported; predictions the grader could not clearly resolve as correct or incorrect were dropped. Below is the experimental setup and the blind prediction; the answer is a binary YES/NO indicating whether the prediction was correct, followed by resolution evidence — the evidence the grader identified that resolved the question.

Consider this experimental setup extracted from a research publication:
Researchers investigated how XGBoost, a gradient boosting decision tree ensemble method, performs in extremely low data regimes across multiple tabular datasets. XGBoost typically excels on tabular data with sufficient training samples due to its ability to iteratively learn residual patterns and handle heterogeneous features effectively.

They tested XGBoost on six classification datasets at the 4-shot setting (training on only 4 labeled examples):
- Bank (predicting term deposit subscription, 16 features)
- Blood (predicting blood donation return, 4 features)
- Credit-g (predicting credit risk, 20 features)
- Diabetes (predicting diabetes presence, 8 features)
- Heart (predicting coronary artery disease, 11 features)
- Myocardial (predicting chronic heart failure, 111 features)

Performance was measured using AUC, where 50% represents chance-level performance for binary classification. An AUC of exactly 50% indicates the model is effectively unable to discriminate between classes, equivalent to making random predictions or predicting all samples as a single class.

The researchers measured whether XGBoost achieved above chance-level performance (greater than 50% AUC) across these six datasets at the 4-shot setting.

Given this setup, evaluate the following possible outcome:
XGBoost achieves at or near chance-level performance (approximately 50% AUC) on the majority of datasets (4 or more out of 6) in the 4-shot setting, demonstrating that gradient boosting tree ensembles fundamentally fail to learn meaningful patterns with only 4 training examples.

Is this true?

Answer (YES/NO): YES